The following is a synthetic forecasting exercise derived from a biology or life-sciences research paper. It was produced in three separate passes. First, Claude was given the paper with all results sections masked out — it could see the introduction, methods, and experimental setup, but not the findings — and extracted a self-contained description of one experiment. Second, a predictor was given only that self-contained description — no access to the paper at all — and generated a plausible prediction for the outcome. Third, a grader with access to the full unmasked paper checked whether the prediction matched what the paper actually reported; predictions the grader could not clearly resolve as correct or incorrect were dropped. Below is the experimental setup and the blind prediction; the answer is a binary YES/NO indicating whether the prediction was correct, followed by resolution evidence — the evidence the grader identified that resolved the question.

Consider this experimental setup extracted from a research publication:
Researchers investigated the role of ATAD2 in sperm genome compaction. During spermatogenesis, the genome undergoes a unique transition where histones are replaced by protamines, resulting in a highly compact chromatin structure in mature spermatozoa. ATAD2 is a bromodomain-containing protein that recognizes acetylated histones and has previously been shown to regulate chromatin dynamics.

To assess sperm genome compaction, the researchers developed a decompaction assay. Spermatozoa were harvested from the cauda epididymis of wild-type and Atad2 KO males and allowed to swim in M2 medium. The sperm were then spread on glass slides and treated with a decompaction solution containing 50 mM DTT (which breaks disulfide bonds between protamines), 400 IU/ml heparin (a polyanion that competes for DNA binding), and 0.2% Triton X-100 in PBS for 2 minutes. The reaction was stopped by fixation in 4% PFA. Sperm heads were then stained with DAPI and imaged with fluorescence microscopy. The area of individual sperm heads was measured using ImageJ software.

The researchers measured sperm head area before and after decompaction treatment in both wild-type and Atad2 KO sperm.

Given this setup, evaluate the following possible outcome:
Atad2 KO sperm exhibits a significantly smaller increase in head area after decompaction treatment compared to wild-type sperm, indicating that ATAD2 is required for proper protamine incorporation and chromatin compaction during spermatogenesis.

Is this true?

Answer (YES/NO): NO